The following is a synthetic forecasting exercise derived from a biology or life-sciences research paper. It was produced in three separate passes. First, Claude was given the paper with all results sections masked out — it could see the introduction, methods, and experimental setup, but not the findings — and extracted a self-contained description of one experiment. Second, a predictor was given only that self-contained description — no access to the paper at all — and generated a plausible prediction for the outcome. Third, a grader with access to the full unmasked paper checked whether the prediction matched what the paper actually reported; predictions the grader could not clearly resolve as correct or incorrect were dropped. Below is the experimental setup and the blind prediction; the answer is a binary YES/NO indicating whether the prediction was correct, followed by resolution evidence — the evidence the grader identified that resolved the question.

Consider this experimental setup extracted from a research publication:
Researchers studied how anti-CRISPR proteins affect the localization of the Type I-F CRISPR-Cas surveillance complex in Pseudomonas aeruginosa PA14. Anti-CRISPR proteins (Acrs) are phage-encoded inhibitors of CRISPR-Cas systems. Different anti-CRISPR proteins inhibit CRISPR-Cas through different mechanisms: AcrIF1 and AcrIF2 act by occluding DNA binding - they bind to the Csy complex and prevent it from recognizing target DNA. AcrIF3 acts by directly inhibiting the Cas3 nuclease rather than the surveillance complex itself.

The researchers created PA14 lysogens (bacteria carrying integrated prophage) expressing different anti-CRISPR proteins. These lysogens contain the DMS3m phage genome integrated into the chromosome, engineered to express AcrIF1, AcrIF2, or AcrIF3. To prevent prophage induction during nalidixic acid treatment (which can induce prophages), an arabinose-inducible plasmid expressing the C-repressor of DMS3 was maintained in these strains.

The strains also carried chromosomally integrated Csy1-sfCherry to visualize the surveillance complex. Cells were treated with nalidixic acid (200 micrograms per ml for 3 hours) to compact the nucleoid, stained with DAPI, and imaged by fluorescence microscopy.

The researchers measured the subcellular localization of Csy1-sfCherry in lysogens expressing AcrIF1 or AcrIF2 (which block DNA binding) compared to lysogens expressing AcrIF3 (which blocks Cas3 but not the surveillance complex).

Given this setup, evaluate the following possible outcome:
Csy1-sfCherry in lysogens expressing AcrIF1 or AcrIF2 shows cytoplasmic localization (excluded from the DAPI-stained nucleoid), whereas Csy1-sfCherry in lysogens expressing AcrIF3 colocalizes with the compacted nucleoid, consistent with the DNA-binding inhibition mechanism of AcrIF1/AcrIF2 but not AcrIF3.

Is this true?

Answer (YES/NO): NO